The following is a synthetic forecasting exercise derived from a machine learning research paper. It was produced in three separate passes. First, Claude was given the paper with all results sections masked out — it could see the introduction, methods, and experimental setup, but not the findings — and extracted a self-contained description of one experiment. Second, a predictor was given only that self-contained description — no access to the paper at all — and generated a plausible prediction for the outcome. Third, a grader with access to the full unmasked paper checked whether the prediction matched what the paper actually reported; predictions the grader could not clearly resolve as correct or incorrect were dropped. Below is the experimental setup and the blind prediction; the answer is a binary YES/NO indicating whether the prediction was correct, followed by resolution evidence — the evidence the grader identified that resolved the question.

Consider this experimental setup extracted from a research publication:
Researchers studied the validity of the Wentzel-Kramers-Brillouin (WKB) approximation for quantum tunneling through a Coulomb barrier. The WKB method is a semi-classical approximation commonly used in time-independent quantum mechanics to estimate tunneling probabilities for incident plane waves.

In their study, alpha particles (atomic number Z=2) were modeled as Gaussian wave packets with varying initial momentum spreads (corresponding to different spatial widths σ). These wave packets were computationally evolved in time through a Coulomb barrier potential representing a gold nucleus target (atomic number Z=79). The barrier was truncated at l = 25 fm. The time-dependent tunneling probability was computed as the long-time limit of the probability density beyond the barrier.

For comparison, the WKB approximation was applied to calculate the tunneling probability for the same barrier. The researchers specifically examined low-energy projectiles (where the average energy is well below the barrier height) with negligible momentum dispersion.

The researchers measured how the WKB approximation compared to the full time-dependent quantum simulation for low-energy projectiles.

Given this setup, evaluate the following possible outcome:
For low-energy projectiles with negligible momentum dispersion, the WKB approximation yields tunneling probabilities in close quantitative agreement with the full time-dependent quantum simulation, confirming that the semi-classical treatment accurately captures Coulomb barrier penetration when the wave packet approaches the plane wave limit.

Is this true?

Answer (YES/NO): NO